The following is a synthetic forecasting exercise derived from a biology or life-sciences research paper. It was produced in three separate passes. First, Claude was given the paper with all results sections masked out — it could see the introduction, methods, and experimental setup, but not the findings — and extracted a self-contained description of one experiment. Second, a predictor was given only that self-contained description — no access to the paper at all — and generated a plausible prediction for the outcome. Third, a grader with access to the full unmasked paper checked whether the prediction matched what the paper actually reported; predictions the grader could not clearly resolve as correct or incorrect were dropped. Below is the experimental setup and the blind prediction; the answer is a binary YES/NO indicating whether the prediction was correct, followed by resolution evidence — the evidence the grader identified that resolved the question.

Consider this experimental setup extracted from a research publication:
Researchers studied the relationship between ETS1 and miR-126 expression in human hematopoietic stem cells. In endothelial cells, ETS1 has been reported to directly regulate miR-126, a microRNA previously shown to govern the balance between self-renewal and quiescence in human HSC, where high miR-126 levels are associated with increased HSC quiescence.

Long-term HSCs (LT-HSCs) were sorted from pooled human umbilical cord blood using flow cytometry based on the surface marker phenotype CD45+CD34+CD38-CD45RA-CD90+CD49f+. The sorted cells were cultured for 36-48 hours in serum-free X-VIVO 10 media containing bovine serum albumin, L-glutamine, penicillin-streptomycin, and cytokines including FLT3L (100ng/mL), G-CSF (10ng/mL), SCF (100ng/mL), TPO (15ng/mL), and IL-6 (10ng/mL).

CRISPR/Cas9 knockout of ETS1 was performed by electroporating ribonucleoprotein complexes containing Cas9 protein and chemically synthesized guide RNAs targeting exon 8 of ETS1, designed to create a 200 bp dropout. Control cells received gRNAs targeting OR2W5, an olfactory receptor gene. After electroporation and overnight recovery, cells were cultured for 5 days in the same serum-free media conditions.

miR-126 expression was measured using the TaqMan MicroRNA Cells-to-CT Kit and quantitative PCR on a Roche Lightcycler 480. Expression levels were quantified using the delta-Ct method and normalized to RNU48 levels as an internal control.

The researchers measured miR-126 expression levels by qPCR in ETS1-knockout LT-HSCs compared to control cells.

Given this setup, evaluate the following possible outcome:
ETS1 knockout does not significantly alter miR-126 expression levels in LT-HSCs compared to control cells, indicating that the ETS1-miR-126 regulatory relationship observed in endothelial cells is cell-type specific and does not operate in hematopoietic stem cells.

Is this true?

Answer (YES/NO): NO